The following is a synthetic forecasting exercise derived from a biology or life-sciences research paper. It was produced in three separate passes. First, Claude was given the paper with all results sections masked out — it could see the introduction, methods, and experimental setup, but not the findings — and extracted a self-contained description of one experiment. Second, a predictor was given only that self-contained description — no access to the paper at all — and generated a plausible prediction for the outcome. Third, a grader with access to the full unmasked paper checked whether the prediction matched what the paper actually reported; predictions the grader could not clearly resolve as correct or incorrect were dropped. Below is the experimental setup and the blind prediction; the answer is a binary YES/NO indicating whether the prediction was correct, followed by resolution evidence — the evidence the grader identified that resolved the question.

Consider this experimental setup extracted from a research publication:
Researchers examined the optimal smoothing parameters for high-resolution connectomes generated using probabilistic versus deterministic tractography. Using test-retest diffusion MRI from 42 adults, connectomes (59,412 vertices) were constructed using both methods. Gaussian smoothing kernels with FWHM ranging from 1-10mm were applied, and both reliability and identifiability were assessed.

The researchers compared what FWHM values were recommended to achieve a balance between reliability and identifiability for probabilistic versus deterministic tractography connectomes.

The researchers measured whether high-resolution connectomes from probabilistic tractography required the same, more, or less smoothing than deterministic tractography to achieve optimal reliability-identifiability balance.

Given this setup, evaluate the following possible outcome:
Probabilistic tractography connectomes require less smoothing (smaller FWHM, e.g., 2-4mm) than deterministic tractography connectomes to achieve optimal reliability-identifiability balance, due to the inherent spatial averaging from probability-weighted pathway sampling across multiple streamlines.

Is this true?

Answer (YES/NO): YES